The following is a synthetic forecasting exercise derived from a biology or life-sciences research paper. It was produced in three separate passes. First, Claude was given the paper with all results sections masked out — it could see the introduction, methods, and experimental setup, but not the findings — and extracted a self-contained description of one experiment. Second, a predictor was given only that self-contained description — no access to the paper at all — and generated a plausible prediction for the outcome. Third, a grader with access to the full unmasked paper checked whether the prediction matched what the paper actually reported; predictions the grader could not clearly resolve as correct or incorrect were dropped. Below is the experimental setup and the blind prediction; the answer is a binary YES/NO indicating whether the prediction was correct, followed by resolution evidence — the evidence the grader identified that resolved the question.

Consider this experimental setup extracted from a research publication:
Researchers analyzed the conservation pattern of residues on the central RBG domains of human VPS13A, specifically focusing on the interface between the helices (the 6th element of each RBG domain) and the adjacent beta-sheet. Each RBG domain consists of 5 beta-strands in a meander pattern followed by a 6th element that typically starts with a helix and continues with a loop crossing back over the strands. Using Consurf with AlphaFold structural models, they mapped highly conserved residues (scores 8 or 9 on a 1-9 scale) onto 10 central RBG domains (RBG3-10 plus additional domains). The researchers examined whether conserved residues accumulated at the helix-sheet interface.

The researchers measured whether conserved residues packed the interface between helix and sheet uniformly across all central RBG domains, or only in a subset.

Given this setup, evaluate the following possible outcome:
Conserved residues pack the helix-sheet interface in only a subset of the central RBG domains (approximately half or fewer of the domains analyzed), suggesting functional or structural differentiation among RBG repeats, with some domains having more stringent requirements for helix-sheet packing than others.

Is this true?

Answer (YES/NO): YES